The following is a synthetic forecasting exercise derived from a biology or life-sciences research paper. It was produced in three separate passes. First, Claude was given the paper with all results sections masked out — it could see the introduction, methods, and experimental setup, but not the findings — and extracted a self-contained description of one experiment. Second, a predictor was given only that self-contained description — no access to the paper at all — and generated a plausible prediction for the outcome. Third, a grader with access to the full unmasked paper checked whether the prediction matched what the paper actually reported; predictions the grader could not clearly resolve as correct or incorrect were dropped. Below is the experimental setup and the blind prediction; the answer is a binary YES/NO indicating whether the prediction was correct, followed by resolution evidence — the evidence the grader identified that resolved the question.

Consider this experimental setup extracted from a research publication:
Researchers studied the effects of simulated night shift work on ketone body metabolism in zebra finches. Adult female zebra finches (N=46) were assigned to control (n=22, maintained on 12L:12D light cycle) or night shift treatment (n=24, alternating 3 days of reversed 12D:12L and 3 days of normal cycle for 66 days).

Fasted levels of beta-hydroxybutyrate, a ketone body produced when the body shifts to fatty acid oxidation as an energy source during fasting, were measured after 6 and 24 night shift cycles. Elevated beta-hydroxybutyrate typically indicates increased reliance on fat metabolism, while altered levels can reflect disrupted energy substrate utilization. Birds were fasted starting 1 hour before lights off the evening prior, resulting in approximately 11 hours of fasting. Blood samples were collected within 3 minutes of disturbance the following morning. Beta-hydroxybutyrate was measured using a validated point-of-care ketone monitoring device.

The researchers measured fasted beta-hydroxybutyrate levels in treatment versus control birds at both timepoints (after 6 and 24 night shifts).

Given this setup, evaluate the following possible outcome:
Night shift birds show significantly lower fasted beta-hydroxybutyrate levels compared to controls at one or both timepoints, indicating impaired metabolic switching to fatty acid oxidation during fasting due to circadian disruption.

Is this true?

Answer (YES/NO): NO